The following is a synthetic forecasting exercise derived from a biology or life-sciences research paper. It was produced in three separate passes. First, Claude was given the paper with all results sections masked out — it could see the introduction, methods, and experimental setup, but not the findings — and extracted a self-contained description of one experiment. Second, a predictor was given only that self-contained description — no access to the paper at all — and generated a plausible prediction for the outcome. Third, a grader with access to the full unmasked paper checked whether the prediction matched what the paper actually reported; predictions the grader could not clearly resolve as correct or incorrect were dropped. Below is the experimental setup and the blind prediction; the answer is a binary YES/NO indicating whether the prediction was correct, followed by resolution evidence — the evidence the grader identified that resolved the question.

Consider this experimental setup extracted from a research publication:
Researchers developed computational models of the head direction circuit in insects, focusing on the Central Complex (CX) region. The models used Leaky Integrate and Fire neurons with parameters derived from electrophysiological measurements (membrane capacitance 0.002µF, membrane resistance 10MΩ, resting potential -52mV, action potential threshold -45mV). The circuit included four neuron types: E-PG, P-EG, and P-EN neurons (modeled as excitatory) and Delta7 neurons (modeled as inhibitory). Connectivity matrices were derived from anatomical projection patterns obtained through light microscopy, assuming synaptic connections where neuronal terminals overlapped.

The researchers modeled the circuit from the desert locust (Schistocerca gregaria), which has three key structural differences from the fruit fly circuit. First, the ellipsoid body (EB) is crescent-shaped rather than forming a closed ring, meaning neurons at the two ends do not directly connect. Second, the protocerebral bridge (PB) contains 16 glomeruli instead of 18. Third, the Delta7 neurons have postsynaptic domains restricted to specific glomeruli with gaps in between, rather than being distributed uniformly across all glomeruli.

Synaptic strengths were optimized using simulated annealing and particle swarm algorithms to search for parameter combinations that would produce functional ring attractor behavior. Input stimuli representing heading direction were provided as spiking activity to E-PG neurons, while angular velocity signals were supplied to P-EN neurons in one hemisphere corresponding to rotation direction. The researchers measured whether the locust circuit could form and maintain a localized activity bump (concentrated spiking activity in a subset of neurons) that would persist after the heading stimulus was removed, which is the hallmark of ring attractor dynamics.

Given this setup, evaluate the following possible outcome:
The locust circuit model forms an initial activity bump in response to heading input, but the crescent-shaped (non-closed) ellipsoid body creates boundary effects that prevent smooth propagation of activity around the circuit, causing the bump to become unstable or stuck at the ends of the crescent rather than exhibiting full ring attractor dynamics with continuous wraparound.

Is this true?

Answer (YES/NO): NO